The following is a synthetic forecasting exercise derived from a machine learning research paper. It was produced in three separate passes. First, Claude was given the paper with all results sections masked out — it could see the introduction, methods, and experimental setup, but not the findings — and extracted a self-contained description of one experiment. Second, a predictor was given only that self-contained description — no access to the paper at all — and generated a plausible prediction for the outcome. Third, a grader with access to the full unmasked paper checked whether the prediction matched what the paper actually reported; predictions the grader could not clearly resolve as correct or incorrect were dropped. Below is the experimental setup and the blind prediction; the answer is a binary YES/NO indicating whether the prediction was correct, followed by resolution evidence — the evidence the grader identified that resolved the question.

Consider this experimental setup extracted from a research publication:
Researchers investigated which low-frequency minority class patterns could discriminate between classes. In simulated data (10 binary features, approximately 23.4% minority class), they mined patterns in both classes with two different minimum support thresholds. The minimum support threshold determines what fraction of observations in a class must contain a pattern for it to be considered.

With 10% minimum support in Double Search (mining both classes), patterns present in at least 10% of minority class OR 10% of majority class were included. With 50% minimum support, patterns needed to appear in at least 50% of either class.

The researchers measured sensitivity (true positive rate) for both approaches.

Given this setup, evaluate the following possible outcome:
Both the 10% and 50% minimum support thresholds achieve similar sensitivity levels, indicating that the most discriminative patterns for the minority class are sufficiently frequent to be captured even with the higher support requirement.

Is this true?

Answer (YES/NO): NO